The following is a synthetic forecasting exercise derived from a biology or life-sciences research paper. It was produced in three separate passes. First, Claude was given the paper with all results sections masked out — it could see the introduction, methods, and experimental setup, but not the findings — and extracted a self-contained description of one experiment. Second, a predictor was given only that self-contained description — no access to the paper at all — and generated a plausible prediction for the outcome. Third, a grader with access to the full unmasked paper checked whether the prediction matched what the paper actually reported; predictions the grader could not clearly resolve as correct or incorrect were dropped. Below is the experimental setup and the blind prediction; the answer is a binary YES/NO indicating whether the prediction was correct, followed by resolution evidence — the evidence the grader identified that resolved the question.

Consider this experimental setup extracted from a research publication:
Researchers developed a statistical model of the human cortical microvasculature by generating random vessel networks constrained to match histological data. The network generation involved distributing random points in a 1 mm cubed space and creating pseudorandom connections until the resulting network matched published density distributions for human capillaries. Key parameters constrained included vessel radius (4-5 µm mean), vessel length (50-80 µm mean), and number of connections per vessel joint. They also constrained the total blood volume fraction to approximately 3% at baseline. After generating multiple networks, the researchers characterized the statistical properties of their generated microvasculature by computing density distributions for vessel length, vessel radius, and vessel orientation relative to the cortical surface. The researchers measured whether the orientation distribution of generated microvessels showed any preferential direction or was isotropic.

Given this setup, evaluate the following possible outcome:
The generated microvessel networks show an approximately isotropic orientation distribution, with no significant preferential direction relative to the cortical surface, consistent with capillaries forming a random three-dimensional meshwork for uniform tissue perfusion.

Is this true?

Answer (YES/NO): NO